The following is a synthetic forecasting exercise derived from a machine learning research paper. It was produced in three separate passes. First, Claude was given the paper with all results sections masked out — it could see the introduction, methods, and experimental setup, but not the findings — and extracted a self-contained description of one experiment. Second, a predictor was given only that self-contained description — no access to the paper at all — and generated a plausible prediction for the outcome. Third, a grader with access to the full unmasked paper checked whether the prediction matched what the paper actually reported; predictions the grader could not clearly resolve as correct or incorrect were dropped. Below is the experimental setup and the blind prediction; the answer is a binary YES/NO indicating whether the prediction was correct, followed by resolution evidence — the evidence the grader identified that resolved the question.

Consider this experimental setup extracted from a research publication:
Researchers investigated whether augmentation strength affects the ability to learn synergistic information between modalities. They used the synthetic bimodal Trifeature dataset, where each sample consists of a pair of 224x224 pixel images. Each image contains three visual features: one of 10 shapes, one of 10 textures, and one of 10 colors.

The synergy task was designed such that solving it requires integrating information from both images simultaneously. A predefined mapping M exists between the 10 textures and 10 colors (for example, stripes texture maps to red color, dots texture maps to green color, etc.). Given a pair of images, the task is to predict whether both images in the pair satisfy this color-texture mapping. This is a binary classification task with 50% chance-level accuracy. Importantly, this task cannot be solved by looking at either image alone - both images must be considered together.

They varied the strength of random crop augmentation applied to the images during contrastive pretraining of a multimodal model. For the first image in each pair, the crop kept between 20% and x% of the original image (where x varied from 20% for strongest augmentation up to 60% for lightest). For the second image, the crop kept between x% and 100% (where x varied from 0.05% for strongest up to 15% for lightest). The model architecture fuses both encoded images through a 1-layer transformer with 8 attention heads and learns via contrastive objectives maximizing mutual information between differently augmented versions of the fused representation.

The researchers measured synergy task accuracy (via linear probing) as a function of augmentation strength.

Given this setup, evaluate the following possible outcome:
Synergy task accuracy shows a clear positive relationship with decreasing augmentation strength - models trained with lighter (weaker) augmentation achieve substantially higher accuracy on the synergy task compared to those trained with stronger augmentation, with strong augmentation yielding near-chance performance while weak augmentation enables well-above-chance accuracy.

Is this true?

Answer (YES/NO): NO